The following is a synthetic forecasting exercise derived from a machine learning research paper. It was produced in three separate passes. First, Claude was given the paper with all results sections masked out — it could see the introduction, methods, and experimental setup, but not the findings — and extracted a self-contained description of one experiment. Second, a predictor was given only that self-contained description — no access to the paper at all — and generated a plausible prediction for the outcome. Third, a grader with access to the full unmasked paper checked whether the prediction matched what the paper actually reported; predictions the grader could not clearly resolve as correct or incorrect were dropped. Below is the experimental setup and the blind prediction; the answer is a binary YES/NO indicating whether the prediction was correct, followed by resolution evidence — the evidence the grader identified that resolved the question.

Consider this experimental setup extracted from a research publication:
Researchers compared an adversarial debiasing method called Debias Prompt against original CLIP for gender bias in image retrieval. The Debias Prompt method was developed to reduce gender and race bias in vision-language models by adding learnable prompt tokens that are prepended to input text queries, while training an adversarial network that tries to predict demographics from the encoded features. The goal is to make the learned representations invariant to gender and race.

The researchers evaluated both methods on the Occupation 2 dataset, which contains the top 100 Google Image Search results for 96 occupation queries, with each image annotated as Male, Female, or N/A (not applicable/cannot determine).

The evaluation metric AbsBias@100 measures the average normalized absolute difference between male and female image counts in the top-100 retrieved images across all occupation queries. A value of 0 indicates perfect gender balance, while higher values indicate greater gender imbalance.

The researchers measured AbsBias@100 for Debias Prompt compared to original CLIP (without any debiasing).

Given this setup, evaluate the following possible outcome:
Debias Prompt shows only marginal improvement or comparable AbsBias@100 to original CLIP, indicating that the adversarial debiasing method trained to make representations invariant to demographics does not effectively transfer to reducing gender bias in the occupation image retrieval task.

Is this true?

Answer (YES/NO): YES